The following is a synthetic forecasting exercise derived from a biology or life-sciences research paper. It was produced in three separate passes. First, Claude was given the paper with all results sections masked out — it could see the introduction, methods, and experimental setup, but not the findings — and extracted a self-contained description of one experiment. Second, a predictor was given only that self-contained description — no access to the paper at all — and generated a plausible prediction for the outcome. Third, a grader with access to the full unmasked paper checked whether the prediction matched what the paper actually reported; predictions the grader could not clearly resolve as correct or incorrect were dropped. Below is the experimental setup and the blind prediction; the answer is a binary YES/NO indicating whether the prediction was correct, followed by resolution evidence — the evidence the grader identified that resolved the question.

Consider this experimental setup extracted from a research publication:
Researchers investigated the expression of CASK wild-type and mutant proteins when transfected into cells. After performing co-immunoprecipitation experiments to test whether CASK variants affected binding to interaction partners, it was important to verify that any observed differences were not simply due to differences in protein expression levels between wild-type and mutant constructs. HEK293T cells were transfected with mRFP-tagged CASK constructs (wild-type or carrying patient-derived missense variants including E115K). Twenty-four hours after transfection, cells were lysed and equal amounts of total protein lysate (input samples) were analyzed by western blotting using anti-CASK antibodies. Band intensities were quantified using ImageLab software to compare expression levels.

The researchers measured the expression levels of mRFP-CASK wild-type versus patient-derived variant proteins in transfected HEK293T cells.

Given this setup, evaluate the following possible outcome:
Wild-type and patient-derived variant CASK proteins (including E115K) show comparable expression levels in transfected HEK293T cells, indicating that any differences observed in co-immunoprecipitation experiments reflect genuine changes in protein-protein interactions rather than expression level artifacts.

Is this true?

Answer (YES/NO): YES